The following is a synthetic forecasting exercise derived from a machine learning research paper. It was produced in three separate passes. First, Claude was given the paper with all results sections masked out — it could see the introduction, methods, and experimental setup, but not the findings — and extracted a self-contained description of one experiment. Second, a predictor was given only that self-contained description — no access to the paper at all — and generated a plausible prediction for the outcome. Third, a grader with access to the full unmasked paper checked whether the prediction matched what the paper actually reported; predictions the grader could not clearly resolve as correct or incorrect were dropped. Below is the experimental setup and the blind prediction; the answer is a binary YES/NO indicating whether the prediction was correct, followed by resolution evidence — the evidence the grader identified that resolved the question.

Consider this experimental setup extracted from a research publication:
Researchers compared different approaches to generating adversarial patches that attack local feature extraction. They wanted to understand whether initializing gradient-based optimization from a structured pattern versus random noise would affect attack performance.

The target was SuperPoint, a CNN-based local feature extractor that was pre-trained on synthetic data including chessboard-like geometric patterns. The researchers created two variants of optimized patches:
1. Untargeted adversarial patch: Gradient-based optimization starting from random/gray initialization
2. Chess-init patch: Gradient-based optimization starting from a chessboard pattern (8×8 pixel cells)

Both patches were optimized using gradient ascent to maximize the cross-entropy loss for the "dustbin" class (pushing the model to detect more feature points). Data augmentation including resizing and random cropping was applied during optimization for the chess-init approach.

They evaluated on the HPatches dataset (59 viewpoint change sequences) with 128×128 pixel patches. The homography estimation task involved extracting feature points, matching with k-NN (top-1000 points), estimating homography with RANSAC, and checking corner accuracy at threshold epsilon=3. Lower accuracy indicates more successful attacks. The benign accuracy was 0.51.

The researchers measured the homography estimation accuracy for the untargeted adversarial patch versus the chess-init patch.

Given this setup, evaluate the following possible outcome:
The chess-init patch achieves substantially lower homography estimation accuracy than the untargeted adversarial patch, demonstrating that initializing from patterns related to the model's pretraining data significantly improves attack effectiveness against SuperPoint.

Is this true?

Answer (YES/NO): YES